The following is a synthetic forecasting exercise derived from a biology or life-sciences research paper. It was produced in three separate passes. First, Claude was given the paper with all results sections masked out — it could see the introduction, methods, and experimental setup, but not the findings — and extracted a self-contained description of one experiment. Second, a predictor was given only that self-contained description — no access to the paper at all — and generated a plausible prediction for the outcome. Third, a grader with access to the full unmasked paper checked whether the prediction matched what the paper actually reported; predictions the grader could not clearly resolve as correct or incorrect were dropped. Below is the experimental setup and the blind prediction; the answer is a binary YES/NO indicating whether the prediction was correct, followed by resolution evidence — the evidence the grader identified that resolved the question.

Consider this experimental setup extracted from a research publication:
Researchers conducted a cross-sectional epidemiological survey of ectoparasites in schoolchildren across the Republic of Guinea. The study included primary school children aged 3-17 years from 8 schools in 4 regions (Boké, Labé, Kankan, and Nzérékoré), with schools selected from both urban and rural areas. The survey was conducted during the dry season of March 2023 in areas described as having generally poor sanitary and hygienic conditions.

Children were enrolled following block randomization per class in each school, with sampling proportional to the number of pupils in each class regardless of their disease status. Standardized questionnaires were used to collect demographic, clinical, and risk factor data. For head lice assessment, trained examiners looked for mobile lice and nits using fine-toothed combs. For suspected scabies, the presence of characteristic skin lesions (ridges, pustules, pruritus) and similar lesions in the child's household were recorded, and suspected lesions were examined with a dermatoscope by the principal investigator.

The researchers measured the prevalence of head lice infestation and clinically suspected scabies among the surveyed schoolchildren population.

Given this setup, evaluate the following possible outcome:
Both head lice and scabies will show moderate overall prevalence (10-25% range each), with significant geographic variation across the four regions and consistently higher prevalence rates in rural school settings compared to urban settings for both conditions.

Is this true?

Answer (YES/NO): NO